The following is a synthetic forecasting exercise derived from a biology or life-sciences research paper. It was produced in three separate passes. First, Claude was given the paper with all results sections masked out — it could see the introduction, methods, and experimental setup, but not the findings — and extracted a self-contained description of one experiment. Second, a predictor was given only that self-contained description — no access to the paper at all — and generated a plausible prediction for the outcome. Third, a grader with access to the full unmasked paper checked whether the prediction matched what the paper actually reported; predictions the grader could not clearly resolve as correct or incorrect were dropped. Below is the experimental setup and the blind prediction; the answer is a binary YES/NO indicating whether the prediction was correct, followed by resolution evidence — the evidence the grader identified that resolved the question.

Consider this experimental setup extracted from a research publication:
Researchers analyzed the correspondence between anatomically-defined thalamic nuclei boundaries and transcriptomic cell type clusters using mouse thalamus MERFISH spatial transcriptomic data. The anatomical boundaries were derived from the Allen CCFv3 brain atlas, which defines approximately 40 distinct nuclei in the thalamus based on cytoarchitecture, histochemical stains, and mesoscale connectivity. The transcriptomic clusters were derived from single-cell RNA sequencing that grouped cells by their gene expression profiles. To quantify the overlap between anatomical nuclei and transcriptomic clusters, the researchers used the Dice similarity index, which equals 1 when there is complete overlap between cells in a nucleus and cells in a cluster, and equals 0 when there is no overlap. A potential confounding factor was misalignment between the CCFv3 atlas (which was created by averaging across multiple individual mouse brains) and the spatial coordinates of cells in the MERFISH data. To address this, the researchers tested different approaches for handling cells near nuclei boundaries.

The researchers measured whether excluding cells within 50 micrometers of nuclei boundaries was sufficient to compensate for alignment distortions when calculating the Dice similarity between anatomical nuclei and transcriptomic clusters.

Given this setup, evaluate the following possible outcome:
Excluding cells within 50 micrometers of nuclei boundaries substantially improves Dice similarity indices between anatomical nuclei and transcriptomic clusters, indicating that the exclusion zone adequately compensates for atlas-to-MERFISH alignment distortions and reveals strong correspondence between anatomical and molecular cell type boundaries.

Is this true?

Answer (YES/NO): NO